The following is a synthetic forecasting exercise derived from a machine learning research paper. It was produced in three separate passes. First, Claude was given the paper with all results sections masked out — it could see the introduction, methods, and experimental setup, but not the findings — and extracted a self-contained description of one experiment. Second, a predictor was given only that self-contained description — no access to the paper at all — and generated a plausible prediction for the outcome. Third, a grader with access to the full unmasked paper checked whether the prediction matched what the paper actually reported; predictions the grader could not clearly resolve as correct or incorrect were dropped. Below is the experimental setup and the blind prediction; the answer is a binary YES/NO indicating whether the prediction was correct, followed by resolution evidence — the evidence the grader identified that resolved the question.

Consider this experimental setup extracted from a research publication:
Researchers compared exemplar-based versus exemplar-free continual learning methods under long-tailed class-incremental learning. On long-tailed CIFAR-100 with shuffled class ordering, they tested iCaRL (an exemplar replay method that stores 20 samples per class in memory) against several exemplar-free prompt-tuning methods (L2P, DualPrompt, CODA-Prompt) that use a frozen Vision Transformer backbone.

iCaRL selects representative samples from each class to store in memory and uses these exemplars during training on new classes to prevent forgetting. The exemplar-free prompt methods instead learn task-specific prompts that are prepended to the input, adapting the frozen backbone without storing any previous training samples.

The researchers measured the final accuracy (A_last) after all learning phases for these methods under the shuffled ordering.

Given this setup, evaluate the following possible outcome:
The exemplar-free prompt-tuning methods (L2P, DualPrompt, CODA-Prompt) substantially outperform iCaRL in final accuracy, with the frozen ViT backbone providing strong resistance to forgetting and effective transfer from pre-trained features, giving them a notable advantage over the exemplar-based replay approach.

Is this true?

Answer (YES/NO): YES